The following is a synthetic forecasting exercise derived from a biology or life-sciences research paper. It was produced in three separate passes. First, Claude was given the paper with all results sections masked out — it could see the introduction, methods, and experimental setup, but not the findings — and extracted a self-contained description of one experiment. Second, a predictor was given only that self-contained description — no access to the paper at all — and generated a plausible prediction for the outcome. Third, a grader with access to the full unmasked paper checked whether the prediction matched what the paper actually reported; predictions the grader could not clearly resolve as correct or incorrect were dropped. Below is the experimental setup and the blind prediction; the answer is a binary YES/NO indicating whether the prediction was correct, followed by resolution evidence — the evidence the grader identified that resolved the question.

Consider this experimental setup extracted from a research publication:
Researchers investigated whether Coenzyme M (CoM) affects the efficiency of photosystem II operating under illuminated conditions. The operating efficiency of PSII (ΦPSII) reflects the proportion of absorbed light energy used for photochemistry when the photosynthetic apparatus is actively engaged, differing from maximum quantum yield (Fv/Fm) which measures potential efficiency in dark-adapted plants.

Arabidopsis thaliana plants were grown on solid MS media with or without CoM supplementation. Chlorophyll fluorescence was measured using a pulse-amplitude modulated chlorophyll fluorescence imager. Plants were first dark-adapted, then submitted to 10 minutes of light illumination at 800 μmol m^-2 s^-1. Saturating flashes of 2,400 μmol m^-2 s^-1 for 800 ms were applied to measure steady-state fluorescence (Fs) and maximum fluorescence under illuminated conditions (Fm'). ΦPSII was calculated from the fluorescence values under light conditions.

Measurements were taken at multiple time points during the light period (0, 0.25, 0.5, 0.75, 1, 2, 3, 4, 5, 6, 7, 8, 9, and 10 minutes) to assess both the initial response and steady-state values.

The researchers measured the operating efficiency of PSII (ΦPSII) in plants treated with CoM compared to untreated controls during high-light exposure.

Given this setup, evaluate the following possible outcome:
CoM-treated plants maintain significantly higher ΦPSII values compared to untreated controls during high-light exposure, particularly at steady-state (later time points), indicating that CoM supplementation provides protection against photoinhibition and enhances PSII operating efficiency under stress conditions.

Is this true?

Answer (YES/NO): YES